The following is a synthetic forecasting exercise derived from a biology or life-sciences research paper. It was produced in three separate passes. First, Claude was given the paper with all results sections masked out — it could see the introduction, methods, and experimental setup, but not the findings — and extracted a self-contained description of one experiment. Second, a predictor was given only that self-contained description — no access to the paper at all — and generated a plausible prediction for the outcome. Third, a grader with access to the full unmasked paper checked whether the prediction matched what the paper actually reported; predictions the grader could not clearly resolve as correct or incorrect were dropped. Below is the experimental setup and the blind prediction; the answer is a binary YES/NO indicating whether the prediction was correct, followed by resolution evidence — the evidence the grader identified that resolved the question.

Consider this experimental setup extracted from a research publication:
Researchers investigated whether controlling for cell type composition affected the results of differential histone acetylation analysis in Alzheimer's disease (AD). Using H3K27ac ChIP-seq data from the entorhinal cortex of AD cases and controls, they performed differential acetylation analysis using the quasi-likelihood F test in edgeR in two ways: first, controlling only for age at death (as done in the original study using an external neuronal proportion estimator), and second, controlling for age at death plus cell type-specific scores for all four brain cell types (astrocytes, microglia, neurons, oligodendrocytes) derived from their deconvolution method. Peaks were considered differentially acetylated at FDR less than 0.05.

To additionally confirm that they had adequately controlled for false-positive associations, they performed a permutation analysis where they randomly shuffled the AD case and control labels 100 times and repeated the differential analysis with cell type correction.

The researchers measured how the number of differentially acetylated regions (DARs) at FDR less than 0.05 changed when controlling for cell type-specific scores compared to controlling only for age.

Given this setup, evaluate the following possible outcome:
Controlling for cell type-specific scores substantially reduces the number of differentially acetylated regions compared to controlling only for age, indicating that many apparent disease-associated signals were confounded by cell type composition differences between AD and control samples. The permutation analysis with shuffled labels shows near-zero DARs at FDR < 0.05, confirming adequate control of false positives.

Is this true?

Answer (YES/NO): NO